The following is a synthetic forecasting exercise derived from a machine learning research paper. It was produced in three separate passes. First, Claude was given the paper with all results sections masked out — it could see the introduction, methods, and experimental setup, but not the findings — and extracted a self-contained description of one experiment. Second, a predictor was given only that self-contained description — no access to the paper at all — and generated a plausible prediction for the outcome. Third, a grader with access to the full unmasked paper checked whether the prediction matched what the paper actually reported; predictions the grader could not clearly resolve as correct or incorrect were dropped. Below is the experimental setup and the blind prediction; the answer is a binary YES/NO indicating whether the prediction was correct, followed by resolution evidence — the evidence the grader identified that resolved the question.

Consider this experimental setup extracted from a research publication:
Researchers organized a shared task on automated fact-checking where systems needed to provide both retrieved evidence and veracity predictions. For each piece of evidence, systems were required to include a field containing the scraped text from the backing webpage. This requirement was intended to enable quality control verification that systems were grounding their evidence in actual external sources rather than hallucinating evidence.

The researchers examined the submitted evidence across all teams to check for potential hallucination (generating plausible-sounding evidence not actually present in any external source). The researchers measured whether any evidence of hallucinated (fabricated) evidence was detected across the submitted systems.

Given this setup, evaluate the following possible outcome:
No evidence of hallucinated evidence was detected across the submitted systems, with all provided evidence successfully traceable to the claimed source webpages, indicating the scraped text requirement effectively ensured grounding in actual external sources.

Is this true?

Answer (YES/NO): YES